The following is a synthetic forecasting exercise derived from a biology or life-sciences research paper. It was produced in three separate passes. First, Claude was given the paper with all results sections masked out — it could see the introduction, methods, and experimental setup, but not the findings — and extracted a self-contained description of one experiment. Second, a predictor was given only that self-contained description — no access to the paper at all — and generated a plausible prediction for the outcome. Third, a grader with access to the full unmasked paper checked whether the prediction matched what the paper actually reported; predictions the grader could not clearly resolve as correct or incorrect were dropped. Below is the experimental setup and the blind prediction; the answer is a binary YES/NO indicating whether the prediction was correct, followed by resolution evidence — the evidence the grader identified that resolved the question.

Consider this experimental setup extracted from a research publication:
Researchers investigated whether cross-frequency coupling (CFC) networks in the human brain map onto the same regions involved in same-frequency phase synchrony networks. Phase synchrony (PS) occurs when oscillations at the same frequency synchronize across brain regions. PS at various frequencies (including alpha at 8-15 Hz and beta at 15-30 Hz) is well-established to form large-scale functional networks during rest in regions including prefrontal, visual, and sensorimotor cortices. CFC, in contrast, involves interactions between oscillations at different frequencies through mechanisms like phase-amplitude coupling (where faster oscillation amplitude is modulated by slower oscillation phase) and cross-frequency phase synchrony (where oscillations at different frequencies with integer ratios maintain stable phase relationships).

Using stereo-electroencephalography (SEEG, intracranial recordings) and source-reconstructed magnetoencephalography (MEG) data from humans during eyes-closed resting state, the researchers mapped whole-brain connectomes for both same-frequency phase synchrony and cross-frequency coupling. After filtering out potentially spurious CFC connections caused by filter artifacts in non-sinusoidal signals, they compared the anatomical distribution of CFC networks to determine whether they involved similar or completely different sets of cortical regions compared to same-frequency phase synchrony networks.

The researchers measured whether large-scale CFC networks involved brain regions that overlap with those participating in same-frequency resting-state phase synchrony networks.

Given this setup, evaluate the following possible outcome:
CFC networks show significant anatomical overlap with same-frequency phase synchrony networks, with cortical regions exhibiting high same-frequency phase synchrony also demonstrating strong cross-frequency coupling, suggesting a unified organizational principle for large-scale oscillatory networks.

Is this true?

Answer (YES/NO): NO